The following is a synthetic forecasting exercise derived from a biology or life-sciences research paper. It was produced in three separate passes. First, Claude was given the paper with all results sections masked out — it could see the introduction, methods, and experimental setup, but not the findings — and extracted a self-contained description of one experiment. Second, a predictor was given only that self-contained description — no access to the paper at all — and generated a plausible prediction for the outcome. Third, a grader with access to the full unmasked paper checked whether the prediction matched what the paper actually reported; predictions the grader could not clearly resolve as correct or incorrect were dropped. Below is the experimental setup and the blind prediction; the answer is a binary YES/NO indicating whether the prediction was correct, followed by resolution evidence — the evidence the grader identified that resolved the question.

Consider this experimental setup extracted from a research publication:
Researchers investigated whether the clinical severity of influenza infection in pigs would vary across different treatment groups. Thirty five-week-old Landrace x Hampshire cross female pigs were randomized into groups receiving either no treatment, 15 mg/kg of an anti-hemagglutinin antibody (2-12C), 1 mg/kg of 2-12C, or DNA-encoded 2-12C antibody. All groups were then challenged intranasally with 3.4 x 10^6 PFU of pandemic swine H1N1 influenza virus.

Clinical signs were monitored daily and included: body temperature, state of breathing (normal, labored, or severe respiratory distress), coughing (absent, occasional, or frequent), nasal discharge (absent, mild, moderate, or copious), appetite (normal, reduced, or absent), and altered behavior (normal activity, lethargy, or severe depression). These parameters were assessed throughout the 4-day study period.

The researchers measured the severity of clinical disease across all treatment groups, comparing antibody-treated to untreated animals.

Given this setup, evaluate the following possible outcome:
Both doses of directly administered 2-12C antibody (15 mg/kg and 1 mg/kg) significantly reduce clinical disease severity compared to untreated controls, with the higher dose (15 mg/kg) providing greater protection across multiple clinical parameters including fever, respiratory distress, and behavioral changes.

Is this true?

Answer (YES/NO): NO